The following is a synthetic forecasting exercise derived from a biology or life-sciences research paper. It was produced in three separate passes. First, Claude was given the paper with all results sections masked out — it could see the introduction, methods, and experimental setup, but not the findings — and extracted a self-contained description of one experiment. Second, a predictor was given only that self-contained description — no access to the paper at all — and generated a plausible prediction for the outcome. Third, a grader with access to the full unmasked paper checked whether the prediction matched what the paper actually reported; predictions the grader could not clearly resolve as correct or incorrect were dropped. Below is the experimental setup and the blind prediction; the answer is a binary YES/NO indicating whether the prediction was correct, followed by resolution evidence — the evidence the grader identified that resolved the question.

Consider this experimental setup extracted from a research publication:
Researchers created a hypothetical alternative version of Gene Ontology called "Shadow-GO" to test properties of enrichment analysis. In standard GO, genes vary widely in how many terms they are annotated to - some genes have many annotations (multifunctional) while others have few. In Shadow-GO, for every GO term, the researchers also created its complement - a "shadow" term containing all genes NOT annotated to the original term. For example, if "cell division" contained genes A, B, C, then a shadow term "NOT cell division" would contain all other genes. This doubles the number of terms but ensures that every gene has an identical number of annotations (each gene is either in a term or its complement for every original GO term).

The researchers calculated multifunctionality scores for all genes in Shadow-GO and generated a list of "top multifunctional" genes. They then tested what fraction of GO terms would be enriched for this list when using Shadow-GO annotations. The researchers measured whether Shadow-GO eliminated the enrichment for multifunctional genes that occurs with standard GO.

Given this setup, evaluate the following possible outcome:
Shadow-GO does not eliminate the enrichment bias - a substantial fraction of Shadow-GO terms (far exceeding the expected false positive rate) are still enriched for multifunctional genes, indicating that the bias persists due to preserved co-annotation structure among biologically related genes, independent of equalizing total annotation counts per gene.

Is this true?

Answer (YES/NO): YES